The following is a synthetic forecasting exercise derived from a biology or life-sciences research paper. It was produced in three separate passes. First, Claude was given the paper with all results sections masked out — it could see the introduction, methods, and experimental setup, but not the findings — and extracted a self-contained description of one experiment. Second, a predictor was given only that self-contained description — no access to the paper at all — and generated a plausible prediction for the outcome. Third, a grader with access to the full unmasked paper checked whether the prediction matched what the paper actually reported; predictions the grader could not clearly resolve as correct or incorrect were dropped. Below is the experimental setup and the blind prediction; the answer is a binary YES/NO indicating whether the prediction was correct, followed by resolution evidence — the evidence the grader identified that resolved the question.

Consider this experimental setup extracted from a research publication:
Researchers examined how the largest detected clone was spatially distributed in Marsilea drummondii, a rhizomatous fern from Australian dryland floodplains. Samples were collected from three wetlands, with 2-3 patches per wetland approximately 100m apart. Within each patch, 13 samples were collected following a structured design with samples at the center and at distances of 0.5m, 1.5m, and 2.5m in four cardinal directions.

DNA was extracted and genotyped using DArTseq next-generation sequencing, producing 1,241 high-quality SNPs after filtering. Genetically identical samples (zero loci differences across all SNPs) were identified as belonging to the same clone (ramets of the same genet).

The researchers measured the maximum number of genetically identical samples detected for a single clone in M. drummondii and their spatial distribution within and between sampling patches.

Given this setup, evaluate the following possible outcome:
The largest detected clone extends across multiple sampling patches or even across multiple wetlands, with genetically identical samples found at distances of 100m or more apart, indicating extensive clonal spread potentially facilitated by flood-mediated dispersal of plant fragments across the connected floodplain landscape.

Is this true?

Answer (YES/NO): NO